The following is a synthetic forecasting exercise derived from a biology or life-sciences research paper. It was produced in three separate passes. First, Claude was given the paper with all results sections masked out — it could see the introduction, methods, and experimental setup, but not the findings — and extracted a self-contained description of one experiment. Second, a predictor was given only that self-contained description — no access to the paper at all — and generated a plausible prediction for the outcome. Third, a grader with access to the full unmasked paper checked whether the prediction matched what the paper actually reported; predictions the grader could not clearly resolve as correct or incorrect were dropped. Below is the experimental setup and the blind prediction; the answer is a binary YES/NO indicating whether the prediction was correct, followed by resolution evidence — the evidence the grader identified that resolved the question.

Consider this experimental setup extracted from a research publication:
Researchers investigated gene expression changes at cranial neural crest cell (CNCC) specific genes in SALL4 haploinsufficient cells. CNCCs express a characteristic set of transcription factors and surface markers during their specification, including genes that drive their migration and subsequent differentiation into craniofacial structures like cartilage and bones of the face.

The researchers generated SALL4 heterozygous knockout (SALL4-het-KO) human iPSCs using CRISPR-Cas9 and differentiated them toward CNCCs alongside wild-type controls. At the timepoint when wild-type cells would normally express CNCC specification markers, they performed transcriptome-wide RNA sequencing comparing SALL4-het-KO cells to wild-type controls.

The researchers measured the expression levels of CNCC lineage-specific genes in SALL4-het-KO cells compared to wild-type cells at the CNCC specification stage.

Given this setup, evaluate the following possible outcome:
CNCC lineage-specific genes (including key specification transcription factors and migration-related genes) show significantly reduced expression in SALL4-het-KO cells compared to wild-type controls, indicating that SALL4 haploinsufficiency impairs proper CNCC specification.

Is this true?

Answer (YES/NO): YES